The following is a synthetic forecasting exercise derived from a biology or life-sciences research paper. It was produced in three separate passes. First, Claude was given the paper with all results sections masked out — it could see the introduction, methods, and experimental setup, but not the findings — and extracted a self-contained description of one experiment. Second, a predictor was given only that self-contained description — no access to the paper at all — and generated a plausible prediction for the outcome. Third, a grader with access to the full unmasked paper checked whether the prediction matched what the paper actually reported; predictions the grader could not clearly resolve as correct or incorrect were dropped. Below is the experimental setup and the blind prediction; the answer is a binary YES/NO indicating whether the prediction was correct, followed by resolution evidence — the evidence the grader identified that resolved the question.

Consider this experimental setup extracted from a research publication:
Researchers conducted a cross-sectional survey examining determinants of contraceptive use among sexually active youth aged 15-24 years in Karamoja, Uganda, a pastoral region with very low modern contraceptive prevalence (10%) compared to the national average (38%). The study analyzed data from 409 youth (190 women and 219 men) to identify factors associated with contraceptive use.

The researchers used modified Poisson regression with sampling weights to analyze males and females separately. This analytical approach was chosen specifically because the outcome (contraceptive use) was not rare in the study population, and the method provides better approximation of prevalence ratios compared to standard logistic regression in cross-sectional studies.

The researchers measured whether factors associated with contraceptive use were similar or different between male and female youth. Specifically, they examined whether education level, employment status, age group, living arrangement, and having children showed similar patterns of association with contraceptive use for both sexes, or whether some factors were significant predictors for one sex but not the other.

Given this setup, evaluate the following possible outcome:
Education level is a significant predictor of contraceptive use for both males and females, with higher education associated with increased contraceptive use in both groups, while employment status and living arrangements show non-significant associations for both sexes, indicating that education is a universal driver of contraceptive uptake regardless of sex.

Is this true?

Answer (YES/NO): NO